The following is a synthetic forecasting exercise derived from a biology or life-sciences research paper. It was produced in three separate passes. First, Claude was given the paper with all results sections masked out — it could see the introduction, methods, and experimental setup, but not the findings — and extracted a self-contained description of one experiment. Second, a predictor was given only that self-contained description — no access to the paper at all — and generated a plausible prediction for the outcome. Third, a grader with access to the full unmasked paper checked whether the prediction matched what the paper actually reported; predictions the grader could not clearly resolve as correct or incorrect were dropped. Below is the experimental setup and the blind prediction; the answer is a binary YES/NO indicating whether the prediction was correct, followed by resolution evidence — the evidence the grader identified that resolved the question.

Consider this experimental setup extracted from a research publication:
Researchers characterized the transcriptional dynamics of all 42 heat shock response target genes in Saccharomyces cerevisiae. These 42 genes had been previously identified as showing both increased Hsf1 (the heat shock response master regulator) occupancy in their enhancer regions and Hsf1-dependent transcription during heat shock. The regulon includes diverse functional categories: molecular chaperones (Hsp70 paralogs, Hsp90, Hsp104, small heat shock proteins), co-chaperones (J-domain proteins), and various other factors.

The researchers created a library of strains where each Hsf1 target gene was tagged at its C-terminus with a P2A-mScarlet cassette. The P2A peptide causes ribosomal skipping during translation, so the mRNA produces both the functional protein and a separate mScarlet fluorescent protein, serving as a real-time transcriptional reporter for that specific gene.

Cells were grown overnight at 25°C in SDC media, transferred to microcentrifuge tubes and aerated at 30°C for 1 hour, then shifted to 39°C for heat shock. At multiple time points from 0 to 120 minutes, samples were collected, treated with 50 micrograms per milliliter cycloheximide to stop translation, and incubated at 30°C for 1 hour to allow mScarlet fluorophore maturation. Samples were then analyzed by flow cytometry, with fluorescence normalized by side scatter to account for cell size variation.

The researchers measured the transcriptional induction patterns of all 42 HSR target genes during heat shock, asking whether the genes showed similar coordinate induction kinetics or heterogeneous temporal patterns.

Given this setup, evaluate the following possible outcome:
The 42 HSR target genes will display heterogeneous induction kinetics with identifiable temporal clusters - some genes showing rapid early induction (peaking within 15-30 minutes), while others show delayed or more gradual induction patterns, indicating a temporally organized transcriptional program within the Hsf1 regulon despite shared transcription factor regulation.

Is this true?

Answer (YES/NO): NO